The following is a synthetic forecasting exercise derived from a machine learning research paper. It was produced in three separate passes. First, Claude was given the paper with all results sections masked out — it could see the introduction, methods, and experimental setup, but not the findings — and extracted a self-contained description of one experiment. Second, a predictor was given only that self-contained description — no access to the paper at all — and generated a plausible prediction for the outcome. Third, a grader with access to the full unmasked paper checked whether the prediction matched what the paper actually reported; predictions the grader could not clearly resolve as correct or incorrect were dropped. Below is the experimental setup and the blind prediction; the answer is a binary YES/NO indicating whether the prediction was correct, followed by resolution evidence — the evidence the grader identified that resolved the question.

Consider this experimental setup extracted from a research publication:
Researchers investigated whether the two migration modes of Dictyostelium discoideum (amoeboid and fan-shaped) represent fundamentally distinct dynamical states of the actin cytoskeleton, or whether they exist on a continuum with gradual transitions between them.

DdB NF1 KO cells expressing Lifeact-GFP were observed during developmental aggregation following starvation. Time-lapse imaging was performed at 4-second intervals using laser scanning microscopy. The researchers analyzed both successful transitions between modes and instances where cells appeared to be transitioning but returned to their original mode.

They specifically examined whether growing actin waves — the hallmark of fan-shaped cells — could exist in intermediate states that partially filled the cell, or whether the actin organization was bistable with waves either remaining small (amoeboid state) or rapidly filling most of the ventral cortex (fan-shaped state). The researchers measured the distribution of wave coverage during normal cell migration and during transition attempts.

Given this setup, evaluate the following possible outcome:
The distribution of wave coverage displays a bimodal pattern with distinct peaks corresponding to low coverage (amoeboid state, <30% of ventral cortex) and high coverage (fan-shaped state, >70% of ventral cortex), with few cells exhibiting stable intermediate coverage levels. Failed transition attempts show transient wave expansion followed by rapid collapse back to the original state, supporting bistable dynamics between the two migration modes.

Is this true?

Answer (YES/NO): YES